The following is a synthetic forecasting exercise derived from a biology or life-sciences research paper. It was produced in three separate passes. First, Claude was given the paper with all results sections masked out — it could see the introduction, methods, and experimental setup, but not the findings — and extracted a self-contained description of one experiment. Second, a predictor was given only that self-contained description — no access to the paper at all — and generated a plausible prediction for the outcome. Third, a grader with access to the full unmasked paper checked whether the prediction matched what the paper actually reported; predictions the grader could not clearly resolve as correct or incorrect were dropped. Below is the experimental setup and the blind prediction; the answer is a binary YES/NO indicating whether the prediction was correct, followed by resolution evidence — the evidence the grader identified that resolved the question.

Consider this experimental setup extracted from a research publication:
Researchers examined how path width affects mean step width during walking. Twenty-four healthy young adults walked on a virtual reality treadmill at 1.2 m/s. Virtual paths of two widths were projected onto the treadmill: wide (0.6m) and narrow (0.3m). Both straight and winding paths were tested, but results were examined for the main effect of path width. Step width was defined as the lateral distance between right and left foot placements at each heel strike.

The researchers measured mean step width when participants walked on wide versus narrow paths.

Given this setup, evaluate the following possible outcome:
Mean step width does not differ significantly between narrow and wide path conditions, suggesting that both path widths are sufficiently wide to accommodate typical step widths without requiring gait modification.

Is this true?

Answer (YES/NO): NO